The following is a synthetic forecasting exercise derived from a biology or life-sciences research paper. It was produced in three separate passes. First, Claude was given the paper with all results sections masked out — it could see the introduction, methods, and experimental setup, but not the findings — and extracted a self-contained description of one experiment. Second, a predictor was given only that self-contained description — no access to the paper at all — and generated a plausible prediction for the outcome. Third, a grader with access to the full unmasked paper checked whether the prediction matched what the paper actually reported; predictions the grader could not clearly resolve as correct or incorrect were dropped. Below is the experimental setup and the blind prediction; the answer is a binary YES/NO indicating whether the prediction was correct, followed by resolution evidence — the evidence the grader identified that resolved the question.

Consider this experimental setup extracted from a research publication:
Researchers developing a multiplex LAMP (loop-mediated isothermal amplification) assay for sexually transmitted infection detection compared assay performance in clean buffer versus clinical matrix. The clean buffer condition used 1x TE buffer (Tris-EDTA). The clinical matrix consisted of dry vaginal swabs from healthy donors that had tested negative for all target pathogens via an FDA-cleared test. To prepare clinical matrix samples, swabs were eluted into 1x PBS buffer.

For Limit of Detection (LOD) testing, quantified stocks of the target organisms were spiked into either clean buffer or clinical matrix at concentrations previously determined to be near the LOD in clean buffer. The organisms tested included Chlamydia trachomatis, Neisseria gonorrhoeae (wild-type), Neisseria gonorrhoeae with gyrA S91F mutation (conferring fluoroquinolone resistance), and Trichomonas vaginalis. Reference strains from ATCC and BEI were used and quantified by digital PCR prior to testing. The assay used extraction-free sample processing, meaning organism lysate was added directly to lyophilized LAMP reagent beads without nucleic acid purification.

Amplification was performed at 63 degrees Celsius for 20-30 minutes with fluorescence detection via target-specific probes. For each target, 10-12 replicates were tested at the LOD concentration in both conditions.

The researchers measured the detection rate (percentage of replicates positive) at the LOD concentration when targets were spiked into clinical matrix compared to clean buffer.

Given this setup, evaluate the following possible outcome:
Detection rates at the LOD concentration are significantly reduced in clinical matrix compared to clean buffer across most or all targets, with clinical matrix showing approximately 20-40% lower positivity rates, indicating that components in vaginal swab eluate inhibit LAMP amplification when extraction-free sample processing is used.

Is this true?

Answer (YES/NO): NO